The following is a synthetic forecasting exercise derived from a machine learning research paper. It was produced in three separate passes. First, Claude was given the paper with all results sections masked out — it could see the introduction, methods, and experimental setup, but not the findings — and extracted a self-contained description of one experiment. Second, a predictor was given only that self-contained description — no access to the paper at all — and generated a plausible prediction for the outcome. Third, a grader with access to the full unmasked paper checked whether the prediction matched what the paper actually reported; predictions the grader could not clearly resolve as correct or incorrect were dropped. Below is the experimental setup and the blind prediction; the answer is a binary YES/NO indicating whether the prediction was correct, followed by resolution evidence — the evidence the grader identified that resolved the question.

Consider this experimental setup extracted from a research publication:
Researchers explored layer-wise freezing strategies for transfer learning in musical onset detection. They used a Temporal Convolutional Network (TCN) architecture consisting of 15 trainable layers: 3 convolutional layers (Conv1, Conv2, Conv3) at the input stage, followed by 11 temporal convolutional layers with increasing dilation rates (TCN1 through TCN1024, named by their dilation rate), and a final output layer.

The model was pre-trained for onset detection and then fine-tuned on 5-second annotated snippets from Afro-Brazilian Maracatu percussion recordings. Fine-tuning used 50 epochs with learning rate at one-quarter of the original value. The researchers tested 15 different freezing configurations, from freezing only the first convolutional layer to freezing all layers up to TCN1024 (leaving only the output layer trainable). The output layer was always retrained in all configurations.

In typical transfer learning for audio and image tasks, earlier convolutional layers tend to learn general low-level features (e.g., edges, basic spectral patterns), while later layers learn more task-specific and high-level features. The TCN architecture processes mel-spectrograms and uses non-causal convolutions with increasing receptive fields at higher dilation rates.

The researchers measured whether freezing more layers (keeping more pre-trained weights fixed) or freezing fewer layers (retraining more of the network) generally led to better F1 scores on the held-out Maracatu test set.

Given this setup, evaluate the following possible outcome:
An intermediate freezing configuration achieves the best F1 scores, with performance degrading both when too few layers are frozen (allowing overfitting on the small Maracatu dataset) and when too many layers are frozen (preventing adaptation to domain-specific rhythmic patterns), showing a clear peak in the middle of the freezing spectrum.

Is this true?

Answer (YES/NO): NO